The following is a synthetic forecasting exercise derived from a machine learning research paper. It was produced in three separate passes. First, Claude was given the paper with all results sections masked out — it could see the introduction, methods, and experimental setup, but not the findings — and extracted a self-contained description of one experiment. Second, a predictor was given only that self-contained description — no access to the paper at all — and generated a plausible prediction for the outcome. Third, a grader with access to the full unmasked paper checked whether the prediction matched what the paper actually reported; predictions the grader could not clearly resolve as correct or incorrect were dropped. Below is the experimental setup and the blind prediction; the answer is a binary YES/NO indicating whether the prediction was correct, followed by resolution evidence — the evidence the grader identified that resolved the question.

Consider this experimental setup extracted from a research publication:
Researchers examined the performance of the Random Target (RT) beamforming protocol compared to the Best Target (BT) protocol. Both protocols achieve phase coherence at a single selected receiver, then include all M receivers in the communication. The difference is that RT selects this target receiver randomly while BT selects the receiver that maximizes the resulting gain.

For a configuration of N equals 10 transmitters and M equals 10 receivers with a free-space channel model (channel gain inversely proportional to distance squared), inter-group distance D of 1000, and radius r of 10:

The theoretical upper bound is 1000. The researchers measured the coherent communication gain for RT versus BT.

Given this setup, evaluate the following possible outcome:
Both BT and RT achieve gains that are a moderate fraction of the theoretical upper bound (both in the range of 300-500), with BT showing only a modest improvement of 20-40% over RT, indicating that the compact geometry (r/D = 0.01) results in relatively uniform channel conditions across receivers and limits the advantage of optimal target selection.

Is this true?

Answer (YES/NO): NO